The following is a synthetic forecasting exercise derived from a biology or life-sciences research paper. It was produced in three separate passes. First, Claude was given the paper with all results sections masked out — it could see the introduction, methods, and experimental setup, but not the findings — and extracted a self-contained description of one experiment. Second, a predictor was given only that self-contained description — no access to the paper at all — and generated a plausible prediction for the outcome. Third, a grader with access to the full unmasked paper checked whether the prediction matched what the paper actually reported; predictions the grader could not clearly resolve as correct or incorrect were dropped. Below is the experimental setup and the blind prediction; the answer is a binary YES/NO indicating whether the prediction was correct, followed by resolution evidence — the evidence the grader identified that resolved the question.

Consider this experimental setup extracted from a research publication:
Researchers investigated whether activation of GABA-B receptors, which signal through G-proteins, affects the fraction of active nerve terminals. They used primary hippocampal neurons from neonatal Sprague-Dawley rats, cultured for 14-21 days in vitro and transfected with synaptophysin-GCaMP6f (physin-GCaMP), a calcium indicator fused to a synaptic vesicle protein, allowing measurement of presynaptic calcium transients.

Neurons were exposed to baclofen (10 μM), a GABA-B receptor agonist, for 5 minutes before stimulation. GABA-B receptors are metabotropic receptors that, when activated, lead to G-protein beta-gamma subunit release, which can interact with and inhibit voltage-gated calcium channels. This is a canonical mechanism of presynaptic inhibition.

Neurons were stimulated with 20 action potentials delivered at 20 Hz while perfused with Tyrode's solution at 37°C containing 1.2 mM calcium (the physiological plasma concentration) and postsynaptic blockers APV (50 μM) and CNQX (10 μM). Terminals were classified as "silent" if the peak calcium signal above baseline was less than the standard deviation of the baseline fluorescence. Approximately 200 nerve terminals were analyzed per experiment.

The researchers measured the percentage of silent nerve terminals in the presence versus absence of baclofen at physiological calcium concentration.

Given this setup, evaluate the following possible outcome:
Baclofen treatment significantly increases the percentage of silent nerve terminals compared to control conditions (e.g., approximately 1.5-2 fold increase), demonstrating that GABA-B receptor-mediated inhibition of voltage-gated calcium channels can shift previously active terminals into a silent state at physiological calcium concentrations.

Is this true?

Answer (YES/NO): YES